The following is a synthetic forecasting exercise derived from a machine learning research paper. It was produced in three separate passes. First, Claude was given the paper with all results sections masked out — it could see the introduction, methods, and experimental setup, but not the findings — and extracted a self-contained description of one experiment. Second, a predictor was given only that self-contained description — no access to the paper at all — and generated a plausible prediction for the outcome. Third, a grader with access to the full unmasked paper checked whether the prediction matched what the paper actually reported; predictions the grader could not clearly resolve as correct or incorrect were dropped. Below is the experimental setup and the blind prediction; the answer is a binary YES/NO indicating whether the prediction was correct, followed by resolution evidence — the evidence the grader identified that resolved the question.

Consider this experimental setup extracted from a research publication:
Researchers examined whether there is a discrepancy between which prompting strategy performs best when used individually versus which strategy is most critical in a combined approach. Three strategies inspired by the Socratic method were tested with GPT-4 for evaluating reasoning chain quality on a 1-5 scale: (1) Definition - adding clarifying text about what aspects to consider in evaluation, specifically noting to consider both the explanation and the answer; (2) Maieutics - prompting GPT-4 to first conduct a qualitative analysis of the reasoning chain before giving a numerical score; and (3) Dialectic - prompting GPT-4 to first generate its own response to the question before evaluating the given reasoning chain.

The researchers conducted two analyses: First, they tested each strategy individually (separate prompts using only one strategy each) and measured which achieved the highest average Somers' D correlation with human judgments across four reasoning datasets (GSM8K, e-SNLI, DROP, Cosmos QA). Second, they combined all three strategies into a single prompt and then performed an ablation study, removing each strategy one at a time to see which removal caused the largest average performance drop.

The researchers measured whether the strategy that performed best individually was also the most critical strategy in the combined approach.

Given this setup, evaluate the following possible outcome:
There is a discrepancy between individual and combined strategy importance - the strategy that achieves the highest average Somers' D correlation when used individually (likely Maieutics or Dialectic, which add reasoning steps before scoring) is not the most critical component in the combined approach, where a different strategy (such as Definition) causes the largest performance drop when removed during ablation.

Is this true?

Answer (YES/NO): NO